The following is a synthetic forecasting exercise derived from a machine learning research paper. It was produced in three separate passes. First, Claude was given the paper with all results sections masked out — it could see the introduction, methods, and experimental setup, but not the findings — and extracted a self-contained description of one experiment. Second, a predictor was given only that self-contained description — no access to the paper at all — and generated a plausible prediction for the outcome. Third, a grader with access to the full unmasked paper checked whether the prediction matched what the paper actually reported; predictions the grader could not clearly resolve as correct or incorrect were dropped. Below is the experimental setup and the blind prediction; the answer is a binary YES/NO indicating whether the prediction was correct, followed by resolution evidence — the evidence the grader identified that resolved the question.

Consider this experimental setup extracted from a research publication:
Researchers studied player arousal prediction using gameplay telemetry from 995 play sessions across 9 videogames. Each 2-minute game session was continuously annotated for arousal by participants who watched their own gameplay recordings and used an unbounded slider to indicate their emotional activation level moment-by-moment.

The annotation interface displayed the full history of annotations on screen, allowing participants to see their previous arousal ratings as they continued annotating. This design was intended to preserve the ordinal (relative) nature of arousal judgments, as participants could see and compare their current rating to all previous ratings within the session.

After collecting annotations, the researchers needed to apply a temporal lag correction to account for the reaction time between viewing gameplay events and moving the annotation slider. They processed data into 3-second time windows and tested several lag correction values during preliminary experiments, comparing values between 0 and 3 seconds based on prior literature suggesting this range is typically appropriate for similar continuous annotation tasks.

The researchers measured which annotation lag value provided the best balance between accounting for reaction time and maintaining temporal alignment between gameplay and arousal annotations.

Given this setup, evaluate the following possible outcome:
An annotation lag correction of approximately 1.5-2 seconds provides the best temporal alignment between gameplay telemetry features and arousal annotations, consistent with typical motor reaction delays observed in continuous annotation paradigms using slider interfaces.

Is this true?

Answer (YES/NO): NO